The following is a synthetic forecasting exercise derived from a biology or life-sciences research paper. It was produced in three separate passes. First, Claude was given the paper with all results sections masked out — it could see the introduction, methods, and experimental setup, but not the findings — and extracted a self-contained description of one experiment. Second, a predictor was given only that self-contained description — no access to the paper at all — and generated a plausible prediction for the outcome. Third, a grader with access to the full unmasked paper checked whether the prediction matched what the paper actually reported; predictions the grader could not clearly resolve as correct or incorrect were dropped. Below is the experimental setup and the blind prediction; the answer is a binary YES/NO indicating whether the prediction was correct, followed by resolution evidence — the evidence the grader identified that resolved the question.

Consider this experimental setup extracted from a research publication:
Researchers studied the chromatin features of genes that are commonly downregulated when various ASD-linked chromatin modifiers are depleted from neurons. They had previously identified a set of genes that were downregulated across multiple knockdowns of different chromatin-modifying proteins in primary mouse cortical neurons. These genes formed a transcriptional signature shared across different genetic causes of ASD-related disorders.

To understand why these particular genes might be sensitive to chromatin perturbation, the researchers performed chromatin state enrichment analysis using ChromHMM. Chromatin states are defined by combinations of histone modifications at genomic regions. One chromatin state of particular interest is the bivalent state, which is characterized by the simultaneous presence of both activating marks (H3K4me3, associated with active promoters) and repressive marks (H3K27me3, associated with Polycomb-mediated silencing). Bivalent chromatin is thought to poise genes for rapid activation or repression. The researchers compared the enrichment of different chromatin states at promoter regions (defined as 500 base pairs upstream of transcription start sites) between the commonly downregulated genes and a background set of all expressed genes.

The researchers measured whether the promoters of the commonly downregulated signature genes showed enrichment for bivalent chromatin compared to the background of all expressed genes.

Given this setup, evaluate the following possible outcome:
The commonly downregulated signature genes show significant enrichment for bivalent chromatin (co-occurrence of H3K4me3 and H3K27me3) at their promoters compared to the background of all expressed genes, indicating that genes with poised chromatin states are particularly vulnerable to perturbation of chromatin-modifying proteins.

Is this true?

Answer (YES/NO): YES